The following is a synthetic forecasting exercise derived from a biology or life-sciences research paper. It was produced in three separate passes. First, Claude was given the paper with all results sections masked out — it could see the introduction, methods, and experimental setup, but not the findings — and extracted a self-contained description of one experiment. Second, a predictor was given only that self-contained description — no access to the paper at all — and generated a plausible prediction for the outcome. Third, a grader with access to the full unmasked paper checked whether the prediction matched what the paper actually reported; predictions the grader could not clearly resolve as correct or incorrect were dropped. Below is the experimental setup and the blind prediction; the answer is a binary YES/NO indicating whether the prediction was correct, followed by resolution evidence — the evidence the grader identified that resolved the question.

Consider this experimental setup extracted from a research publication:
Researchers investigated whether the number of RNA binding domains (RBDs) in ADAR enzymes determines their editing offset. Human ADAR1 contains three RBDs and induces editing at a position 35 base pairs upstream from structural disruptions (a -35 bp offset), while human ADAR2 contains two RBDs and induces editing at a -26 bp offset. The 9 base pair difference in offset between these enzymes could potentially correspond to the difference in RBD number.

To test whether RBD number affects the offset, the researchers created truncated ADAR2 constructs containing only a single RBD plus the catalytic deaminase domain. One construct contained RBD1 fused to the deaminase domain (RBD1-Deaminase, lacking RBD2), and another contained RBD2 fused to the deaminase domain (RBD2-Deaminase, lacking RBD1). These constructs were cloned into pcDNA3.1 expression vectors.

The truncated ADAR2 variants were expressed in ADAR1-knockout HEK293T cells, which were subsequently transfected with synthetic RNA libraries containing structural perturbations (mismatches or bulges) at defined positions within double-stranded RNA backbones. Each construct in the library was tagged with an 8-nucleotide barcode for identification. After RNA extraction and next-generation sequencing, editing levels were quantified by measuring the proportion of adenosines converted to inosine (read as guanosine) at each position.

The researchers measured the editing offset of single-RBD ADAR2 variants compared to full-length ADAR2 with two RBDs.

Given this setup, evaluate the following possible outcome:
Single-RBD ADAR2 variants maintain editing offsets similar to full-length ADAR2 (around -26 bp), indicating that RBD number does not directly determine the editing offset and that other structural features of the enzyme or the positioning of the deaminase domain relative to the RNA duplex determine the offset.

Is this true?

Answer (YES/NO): YES